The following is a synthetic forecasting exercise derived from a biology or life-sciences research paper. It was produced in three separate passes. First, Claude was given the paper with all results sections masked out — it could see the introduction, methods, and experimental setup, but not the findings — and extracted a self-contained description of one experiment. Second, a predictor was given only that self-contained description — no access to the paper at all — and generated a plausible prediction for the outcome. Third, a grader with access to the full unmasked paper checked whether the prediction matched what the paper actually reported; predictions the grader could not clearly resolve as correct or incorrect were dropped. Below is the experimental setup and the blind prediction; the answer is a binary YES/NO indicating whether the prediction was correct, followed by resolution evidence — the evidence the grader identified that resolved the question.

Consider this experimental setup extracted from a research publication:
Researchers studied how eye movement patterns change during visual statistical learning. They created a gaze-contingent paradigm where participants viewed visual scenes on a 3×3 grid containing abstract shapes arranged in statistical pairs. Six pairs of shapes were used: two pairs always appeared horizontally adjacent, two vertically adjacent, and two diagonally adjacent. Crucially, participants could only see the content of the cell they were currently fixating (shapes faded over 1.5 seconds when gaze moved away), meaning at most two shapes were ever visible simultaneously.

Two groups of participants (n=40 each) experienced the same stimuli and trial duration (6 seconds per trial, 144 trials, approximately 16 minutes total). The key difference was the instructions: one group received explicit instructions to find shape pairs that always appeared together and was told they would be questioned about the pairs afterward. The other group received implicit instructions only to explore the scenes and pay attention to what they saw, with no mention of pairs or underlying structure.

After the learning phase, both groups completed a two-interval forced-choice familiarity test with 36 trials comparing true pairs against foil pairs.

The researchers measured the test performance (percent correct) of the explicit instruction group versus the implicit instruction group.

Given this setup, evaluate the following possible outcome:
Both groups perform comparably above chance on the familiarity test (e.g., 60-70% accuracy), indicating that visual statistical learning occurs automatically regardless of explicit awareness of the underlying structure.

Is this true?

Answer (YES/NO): YES